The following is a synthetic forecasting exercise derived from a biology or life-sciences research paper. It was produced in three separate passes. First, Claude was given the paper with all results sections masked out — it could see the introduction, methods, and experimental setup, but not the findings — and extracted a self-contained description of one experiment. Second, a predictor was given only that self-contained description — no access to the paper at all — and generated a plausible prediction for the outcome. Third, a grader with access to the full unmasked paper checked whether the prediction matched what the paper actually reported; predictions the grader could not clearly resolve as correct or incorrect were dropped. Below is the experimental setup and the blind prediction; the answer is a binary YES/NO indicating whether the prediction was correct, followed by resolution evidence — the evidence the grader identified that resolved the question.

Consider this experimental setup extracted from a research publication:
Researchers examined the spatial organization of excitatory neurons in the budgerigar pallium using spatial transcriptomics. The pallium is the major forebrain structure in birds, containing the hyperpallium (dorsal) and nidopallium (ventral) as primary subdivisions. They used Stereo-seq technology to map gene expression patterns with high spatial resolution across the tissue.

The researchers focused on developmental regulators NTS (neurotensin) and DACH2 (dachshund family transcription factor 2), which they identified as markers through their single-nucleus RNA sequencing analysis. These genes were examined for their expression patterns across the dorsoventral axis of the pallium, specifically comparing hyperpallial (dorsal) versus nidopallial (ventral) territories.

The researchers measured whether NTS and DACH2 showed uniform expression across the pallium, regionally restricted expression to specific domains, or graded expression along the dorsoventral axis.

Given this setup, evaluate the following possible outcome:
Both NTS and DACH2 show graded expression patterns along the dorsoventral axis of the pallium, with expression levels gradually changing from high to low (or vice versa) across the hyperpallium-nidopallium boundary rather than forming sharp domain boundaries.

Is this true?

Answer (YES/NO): YES